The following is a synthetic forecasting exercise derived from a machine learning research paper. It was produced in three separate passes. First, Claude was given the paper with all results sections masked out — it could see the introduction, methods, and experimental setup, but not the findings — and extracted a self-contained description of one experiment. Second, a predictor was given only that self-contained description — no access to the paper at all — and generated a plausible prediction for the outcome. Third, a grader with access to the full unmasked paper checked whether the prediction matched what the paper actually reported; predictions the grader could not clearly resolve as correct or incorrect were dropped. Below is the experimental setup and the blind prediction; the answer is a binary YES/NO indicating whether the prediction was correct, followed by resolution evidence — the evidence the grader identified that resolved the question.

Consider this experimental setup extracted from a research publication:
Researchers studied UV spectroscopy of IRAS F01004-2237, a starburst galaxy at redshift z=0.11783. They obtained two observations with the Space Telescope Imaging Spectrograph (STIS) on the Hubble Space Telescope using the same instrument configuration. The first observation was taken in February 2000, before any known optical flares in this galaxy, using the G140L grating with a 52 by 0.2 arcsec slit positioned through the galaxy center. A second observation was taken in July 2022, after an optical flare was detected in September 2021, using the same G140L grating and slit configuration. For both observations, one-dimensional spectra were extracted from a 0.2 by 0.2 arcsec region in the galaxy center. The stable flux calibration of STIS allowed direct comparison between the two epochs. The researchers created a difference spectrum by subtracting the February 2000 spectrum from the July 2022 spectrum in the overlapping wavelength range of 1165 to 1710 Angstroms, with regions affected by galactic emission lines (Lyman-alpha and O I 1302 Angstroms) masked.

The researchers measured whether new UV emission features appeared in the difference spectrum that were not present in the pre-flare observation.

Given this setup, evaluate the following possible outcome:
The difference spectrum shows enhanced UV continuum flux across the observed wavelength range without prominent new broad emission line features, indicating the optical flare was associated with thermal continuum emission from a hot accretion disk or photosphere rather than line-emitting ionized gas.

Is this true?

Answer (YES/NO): NO